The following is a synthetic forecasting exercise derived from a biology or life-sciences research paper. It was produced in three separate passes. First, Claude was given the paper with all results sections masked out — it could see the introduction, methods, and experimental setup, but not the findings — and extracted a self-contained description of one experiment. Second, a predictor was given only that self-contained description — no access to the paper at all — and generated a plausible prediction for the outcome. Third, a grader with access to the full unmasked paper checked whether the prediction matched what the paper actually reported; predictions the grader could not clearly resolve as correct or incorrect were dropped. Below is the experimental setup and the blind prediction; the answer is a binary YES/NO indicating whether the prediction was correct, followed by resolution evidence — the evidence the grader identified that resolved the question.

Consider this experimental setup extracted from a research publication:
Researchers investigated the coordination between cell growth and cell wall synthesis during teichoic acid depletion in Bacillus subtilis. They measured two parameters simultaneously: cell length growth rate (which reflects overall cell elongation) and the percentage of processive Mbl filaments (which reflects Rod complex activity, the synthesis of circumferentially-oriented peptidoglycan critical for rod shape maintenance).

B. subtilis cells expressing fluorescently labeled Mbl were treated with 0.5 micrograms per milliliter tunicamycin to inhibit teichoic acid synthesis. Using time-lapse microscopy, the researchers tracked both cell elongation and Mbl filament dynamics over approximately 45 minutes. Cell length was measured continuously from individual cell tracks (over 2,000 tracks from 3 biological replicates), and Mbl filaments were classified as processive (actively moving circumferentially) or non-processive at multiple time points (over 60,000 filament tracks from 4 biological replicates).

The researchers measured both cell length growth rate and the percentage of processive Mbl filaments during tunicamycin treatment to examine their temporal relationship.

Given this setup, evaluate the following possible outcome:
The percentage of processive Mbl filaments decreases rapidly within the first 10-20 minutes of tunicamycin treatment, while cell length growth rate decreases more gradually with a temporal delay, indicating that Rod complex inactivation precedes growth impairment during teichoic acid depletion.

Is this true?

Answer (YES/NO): NO